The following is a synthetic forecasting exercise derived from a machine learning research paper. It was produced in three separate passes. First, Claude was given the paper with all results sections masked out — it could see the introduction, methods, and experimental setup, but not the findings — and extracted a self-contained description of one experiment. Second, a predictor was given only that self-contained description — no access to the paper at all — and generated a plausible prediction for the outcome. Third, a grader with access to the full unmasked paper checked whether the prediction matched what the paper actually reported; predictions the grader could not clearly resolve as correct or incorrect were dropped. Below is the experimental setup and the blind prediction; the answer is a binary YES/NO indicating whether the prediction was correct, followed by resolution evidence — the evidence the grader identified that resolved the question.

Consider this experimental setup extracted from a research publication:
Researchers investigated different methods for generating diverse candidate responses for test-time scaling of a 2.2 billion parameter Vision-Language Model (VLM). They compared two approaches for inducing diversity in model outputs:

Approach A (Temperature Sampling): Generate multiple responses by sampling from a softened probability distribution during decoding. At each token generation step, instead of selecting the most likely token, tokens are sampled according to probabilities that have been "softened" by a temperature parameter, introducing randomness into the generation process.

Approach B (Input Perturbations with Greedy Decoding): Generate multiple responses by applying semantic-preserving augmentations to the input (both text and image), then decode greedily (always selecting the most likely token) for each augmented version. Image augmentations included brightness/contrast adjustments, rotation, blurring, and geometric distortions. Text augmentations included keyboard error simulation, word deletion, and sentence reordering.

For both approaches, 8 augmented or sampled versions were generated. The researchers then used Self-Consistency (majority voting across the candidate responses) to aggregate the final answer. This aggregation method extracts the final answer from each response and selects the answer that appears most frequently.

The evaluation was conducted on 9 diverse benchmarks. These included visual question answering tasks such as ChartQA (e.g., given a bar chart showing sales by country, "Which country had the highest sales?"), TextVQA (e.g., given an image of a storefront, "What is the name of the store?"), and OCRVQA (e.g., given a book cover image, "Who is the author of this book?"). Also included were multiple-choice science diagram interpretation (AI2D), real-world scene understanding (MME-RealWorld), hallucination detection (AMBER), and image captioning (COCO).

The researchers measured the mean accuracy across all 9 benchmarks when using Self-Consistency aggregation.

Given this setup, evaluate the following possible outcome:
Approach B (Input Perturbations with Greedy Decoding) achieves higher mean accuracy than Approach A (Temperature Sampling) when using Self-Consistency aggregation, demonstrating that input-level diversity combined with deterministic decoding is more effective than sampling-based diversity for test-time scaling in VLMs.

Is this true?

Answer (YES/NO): YES